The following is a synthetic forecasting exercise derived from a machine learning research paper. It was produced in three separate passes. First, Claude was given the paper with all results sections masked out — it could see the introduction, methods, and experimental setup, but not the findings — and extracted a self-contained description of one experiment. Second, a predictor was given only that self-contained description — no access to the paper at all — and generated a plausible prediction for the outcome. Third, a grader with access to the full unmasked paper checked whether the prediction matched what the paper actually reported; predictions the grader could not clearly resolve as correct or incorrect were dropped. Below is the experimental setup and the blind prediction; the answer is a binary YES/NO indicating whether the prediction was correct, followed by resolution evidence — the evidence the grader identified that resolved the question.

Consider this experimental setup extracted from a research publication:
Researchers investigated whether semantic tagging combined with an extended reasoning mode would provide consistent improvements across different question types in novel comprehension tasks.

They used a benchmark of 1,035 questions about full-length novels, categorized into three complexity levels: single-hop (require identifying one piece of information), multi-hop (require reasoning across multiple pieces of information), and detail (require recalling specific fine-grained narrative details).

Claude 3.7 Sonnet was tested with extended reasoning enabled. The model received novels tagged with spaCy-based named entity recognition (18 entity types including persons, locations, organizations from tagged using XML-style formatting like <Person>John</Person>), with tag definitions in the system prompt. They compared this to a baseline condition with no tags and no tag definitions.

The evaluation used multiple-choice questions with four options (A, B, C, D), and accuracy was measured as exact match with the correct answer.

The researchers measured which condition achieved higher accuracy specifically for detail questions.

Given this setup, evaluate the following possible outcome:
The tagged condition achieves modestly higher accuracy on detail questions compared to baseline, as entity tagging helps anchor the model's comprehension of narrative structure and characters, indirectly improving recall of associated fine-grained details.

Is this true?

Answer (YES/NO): NO